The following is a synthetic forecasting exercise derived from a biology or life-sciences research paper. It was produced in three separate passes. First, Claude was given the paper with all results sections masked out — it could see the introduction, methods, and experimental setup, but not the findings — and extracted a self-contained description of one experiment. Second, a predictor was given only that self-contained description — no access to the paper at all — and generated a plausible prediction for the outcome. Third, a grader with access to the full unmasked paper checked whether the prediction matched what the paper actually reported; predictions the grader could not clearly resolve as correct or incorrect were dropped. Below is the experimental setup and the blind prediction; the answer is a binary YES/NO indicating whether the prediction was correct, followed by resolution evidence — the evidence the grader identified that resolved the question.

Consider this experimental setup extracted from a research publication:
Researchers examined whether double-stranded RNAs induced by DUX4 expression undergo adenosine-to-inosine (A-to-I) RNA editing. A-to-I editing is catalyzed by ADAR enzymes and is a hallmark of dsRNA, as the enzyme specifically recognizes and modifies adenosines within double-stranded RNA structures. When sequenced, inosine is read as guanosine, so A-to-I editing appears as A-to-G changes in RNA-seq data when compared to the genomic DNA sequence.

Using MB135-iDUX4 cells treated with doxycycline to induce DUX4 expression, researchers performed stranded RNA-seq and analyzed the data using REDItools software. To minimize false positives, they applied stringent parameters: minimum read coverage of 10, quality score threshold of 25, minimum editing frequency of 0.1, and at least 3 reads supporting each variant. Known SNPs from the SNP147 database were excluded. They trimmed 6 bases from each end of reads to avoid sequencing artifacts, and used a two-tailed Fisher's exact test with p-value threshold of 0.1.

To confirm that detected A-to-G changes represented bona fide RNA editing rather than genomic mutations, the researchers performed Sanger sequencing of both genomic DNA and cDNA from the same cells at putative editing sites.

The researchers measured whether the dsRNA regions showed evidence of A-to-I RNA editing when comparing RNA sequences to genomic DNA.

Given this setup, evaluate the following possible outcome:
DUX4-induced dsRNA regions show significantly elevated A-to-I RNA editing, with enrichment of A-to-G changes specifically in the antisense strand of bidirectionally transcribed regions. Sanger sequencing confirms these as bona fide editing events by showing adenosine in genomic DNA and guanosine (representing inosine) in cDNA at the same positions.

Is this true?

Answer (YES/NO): NO